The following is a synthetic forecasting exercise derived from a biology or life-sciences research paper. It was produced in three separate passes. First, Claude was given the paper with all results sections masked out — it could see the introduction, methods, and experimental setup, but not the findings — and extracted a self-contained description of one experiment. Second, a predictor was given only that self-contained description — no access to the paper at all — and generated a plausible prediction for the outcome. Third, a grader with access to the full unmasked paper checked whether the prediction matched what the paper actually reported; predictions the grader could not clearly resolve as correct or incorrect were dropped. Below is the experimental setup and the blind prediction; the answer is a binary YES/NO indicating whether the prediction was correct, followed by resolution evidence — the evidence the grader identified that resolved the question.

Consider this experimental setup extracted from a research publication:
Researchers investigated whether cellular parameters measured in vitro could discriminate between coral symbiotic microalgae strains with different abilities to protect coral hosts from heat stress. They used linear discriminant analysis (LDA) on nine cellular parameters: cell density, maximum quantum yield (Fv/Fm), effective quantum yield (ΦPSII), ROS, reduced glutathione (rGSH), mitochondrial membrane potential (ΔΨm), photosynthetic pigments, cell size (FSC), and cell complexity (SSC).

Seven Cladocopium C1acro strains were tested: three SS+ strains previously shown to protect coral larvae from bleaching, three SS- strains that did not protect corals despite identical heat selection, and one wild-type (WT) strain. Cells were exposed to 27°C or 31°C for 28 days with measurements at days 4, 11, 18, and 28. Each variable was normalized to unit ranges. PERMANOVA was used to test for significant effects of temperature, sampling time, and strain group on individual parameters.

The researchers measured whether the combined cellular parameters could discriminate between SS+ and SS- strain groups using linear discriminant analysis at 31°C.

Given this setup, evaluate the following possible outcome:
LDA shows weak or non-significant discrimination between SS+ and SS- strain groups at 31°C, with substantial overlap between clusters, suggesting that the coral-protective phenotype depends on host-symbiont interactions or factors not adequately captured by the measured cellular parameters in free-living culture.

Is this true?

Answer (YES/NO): NO